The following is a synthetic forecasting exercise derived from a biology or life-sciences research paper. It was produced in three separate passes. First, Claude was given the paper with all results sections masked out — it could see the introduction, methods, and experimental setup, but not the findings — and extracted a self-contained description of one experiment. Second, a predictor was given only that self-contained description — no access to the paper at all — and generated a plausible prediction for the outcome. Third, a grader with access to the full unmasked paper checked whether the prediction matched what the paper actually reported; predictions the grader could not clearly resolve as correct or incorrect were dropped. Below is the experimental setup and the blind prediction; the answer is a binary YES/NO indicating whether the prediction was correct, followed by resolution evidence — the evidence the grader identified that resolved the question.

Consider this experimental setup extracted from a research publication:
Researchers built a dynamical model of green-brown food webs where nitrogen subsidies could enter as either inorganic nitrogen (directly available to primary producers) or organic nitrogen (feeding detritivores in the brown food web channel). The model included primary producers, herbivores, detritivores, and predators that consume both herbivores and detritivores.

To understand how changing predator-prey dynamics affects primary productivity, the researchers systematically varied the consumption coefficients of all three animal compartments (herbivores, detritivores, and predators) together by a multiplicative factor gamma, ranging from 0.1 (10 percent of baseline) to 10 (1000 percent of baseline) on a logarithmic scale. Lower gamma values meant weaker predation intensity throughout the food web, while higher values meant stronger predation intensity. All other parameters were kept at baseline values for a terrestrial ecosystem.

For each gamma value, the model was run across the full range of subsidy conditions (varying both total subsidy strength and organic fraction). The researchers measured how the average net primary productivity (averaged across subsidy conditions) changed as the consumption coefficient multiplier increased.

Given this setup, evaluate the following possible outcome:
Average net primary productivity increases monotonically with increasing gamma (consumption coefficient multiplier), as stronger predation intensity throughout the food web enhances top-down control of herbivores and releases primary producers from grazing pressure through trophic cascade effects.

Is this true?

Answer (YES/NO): NO